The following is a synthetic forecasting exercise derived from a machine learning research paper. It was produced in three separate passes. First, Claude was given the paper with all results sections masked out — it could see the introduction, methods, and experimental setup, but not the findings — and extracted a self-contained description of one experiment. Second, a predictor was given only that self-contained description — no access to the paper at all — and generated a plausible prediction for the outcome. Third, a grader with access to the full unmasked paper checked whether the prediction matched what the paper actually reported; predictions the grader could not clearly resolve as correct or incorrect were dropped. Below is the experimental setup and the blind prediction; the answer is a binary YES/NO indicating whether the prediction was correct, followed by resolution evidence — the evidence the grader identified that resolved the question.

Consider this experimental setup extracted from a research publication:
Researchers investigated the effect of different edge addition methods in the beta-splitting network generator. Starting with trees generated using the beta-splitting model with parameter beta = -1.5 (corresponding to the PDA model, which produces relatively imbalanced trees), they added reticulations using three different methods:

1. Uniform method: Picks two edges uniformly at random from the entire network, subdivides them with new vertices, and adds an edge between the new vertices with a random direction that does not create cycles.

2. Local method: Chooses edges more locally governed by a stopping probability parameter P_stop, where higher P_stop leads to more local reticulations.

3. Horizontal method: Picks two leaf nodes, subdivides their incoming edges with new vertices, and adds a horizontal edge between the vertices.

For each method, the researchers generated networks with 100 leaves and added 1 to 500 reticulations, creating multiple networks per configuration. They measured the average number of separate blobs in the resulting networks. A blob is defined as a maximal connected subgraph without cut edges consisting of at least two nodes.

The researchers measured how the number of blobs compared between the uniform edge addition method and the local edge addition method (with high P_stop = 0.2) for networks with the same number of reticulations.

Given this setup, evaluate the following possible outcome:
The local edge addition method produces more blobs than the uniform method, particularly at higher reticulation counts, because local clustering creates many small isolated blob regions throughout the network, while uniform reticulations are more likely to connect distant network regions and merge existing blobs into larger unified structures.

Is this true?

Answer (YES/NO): NO